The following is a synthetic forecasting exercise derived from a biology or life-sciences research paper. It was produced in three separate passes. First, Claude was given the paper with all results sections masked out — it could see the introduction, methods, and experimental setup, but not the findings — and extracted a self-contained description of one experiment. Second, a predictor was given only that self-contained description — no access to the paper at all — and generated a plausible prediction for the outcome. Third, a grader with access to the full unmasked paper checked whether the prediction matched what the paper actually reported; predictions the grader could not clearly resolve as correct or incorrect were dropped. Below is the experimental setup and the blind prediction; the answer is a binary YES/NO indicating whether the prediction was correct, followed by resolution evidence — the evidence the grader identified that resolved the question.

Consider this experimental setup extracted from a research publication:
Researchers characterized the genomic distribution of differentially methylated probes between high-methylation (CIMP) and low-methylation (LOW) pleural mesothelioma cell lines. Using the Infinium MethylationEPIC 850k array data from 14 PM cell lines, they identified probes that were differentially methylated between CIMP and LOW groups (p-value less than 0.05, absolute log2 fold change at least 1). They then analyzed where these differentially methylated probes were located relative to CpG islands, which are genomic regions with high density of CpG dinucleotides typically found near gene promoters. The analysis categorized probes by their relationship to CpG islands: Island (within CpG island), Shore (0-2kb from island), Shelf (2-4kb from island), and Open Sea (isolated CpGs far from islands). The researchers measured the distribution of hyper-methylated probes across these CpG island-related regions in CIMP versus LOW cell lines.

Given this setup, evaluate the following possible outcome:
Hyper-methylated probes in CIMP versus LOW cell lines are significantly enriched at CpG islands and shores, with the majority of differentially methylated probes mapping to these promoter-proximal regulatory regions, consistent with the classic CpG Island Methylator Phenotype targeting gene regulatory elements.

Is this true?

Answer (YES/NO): YES